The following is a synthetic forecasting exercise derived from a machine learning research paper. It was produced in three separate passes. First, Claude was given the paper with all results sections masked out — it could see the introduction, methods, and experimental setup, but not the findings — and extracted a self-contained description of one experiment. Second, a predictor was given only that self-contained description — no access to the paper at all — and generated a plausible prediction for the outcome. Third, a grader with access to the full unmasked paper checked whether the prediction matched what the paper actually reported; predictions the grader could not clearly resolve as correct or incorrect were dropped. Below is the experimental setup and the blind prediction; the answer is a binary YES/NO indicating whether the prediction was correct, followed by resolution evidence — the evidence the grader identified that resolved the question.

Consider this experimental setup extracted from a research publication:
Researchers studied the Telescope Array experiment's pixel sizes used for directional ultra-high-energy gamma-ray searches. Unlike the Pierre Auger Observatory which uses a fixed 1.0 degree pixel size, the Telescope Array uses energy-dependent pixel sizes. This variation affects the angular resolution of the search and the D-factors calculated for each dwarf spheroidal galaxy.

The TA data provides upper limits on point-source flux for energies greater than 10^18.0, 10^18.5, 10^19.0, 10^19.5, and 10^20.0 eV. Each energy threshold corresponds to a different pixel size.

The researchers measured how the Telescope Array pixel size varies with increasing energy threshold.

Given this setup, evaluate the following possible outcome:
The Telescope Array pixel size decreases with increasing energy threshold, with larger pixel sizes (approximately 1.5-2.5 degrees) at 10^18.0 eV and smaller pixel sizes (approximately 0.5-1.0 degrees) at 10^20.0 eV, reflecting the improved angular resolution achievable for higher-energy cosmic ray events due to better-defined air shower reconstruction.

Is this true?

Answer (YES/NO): NO